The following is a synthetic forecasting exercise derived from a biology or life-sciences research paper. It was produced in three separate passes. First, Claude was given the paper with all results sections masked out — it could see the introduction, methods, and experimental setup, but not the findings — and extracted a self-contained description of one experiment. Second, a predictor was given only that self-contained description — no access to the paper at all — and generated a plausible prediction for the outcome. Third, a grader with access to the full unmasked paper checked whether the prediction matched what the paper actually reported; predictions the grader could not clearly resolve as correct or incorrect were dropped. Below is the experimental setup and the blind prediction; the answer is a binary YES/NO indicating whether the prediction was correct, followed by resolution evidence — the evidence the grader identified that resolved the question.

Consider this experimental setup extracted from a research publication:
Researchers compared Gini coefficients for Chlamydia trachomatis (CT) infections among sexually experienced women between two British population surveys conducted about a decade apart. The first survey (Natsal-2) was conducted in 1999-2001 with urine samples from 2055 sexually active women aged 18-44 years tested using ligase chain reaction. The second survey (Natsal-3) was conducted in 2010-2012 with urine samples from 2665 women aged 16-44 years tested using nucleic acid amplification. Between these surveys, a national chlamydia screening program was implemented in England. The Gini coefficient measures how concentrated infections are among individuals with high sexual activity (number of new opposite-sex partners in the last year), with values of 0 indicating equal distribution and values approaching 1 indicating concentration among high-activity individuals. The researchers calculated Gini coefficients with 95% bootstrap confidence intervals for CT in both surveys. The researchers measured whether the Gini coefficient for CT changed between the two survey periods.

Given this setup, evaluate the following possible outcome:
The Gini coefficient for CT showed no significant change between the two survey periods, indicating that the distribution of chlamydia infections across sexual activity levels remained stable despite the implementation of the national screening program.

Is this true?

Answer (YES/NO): YES